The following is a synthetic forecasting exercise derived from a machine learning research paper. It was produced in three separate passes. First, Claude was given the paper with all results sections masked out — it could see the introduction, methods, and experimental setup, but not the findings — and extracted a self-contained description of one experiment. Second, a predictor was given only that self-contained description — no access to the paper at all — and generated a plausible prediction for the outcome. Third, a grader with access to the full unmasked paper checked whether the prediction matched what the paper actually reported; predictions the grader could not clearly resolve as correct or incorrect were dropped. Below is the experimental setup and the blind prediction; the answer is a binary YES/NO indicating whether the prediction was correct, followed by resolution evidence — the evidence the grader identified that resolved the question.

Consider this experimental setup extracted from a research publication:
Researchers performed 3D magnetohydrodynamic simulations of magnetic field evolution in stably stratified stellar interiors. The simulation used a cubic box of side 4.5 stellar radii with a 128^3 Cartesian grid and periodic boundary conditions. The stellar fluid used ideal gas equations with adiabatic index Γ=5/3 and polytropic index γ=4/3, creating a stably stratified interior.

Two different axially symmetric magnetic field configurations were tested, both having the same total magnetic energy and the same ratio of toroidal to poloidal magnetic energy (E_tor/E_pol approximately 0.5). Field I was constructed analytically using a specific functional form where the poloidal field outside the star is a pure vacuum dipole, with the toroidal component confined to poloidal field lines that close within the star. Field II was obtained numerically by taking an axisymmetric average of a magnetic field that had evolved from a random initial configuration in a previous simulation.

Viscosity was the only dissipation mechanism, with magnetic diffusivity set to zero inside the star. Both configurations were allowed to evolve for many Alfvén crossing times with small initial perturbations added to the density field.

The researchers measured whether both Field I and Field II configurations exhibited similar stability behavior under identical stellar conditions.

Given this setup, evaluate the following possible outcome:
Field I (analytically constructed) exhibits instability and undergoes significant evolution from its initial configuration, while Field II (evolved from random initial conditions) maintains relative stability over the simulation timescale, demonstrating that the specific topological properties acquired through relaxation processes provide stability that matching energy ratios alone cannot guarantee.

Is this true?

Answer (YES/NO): NO